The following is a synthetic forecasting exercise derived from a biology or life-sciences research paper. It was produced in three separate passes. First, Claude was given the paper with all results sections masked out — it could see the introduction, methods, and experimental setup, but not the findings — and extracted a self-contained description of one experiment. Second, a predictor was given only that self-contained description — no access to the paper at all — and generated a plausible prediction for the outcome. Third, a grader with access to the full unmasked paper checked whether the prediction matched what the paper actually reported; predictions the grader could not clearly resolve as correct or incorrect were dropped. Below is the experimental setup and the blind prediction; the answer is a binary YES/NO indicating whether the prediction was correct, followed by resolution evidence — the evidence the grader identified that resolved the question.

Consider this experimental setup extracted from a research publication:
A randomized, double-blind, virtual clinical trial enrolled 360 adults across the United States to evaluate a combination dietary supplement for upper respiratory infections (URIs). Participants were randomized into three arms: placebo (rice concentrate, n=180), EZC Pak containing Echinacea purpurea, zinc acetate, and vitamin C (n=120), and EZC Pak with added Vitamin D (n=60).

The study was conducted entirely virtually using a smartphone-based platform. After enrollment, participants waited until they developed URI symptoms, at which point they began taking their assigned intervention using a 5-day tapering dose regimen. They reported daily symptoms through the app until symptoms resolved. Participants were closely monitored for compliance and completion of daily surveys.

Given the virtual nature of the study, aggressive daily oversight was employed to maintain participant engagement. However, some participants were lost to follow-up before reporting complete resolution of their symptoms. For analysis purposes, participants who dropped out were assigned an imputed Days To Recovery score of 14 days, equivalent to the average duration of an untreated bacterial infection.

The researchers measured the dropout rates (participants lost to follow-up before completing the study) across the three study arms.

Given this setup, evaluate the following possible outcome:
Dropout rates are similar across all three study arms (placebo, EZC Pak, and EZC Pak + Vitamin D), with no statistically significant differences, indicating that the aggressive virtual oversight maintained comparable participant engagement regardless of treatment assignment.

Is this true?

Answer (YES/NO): NO